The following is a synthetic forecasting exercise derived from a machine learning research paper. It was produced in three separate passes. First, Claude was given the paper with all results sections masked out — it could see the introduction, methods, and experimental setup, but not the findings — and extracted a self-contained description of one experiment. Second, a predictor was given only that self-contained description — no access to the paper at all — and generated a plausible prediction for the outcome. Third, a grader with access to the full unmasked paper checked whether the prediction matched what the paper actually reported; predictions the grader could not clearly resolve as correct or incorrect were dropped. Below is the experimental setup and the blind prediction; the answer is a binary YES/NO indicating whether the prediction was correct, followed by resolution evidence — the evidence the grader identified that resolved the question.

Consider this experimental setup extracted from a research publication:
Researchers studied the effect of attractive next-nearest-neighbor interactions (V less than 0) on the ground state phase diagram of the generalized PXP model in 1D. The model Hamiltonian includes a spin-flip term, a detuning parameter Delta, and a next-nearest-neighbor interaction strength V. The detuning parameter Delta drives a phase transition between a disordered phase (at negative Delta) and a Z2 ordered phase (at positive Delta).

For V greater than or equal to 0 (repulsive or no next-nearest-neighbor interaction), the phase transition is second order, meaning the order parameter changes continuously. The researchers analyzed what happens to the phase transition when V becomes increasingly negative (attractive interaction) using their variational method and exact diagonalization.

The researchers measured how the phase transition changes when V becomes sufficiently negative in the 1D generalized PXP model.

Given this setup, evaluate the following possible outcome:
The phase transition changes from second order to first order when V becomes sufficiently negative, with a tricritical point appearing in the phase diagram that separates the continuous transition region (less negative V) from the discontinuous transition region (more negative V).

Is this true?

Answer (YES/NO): YES